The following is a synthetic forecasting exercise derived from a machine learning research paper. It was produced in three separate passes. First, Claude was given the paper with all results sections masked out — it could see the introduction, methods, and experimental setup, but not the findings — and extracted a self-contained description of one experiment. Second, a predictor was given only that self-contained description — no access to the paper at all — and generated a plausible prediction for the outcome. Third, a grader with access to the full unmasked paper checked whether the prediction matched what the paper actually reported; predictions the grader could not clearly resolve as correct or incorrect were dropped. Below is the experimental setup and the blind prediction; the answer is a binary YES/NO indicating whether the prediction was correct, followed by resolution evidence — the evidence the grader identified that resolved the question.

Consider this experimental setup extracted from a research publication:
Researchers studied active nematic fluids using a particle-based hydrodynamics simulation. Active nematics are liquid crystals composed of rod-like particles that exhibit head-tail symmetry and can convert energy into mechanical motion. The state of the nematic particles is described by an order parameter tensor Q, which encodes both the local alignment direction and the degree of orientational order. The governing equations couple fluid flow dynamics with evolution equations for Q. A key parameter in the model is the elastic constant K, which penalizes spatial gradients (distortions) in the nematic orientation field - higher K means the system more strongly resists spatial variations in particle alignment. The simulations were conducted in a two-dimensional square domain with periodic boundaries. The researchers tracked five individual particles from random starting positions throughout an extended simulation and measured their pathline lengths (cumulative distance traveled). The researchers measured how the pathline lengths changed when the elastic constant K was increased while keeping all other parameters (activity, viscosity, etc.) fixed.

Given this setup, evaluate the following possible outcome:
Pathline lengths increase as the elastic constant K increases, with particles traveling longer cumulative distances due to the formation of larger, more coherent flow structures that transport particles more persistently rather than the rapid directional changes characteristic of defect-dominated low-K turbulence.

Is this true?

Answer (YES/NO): NO